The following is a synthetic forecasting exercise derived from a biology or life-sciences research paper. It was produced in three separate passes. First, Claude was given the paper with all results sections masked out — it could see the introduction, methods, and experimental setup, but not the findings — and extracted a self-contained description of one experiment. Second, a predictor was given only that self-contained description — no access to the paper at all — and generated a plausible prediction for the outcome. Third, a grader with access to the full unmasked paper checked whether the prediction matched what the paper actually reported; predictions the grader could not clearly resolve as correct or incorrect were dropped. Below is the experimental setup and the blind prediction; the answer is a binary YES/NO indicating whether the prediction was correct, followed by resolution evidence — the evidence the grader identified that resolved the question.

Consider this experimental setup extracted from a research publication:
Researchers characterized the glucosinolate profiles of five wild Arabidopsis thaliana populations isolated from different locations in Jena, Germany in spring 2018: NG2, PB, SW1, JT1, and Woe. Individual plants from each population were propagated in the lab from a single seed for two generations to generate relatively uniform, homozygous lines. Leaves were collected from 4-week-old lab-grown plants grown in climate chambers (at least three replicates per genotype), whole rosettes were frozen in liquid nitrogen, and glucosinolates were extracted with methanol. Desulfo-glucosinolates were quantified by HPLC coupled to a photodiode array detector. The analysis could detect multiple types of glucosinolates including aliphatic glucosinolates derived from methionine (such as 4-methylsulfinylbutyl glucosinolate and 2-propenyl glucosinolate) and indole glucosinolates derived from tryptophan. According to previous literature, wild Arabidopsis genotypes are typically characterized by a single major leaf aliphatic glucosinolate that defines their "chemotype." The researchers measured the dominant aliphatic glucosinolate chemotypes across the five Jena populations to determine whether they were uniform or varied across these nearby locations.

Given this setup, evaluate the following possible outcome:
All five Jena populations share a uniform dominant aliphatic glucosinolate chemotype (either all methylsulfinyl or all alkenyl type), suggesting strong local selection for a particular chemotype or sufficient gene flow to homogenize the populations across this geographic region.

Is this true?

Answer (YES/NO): NO